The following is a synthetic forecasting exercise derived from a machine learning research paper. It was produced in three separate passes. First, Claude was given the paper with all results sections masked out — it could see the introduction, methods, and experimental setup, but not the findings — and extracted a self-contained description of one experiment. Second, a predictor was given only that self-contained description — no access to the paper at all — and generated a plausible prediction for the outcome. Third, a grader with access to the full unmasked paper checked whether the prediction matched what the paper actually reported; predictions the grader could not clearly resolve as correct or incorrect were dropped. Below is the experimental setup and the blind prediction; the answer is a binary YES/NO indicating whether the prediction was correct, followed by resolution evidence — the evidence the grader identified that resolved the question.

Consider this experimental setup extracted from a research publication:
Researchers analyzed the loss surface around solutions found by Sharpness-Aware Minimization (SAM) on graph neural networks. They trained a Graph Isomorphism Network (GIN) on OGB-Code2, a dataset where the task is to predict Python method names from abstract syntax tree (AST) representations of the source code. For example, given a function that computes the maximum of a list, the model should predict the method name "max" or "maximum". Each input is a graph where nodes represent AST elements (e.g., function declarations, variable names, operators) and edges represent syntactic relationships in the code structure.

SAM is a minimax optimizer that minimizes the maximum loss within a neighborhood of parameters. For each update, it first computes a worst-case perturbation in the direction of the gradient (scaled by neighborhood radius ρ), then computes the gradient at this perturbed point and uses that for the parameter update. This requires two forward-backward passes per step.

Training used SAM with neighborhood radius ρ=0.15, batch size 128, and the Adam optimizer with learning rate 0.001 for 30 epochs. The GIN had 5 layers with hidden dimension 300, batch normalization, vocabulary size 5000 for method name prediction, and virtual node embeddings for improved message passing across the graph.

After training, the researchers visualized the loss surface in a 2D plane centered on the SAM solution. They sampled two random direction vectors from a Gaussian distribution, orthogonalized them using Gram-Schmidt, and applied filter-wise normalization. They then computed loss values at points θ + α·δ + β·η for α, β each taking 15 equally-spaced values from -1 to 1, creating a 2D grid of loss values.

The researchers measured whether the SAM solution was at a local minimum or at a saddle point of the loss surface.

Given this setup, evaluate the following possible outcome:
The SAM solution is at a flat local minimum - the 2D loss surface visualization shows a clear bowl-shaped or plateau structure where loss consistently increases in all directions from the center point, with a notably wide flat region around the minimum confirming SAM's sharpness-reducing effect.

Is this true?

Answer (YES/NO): NO